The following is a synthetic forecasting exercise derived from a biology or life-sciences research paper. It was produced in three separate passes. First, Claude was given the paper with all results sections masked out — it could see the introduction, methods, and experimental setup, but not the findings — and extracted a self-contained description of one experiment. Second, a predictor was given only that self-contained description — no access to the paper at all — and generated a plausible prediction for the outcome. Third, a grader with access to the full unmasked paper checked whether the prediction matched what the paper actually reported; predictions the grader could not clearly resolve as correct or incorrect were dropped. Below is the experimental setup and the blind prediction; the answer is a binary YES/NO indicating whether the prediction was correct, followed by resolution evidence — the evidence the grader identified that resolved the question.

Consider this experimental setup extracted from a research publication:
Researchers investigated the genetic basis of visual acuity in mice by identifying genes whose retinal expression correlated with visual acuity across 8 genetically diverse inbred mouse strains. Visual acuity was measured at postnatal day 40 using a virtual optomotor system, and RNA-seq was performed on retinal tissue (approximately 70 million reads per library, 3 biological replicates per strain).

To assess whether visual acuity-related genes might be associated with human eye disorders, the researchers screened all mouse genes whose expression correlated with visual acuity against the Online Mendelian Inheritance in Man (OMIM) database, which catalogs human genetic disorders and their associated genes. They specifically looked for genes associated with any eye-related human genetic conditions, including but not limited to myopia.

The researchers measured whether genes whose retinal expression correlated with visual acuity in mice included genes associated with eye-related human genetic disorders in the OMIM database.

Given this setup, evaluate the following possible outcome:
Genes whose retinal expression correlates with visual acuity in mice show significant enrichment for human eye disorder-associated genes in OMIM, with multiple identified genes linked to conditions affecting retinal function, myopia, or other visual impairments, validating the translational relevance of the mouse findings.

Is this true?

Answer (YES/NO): NO